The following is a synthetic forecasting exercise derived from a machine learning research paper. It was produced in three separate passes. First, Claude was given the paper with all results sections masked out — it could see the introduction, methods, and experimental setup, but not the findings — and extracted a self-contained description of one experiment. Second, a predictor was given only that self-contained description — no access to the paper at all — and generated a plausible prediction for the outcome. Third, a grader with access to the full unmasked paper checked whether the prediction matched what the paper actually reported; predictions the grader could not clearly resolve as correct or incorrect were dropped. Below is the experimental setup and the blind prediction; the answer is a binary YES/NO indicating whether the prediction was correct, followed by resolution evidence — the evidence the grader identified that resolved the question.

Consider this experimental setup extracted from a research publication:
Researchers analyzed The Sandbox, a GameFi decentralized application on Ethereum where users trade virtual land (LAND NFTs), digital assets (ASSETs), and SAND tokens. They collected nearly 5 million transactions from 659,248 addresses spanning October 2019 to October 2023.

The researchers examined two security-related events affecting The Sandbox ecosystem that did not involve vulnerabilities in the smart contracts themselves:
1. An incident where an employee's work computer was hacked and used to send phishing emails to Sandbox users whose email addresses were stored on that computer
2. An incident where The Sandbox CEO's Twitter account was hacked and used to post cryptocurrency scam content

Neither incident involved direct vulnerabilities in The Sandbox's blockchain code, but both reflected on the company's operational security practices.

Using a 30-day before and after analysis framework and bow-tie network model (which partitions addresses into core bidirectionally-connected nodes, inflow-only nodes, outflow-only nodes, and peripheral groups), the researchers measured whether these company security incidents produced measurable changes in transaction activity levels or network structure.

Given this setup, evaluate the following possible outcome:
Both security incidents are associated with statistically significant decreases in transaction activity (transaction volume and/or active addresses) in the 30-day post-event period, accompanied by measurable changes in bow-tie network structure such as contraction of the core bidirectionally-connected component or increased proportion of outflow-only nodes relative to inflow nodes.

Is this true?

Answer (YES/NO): NO